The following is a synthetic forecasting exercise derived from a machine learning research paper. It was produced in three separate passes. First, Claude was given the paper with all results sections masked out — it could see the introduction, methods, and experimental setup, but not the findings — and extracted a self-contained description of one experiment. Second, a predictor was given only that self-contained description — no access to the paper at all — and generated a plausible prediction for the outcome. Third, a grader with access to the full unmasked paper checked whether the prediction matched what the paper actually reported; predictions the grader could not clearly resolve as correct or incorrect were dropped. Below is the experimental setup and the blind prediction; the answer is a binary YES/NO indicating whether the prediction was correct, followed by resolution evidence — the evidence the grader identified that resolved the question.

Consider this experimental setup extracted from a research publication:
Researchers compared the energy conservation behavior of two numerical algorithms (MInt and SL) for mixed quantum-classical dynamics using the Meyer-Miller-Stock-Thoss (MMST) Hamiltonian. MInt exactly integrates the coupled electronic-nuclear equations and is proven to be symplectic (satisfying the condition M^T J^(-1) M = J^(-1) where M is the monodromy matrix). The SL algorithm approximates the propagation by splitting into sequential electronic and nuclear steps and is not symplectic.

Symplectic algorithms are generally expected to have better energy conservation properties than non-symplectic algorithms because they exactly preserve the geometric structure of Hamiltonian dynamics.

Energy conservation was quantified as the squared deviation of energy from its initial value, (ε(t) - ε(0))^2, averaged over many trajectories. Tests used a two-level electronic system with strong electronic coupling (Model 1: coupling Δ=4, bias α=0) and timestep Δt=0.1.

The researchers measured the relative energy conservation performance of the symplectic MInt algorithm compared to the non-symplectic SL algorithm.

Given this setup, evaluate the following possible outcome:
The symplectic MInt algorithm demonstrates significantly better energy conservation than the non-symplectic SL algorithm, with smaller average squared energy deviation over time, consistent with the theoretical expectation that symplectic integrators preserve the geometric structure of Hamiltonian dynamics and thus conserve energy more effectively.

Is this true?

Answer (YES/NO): NO